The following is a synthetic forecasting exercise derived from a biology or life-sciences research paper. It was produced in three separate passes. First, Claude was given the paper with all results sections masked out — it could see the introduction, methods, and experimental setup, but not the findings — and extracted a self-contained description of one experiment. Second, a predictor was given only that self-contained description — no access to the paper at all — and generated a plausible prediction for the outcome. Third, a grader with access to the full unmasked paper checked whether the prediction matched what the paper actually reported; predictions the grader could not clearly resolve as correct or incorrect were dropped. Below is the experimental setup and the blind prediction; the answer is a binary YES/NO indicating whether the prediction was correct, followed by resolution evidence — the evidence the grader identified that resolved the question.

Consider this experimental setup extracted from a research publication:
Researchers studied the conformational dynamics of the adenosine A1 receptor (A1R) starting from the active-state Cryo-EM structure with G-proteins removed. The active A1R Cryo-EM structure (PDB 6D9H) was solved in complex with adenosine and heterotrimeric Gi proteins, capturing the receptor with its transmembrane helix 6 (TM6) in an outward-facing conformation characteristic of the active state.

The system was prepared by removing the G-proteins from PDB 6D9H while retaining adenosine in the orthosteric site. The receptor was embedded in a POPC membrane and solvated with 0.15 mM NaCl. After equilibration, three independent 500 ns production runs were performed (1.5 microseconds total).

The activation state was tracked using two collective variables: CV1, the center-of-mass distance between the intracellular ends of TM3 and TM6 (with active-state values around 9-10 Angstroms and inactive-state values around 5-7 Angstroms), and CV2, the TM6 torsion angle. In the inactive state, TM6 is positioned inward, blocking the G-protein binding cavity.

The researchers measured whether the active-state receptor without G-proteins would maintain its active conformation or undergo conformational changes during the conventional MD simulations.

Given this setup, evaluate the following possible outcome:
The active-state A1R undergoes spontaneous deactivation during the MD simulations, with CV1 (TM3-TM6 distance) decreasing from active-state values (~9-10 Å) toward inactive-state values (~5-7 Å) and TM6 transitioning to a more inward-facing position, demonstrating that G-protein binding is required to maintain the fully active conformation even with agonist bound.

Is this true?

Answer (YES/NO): NO